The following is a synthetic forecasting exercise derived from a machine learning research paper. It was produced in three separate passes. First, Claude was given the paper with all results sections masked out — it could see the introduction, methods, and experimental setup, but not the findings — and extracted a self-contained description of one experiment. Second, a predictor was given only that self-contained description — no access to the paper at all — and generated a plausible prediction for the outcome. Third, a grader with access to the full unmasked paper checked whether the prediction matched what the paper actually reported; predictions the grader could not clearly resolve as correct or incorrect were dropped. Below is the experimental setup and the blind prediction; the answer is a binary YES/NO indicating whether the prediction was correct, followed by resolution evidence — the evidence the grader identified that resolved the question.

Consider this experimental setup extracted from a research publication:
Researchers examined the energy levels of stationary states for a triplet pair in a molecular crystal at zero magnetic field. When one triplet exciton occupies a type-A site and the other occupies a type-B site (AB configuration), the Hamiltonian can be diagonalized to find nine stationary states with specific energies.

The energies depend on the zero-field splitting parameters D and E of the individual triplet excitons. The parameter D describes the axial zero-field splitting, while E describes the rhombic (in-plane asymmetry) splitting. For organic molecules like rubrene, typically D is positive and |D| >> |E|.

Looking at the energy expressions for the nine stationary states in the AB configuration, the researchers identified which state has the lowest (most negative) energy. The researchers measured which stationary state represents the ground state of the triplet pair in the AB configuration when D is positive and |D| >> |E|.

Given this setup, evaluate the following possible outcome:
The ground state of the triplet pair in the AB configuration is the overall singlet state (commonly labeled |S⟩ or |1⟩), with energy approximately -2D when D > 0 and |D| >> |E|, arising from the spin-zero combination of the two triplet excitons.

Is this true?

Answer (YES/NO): NO